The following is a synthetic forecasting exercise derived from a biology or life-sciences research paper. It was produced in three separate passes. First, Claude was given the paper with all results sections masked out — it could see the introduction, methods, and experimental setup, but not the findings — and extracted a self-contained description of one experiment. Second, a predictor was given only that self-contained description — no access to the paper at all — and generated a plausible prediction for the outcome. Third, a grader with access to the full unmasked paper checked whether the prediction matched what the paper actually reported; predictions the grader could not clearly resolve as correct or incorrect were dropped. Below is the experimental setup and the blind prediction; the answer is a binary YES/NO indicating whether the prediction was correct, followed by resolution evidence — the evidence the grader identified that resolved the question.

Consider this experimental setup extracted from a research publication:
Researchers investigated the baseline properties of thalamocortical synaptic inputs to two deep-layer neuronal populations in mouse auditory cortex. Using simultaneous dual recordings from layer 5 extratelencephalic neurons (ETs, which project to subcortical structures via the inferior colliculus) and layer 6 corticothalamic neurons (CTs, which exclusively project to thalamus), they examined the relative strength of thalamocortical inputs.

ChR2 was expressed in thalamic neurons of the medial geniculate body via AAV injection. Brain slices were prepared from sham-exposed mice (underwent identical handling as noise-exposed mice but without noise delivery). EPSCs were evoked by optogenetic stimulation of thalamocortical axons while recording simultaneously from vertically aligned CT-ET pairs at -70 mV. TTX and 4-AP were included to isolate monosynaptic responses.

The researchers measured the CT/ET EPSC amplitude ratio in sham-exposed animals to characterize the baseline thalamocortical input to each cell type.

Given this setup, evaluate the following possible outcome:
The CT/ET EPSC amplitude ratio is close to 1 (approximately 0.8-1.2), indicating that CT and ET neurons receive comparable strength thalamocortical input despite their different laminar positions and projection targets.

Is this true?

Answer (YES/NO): YES